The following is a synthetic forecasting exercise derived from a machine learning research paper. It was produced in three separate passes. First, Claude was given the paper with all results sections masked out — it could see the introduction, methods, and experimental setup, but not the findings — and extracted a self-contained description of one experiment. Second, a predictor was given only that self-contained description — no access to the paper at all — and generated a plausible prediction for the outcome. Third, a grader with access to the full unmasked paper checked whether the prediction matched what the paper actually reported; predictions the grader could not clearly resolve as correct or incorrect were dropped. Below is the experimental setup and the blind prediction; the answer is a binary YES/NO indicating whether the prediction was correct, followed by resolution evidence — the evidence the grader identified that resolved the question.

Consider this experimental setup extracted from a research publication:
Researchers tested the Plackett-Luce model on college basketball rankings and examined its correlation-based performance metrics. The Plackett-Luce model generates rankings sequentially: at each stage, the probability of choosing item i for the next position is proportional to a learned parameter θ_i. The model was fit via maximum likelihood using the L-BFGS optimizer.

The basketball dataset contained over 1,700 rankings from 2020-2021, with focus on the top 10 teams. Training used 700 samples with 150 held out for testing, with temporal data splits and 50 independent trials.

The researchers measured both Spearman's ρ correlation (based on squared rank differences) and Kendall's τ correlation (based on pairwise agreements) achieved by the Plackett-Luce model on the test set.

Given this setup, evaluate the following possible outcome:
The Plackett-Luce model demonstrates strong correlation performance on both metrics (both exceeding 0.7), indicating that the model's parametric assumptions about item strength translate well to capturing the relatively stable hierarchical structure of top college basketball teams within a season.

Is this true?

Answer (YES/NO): NO